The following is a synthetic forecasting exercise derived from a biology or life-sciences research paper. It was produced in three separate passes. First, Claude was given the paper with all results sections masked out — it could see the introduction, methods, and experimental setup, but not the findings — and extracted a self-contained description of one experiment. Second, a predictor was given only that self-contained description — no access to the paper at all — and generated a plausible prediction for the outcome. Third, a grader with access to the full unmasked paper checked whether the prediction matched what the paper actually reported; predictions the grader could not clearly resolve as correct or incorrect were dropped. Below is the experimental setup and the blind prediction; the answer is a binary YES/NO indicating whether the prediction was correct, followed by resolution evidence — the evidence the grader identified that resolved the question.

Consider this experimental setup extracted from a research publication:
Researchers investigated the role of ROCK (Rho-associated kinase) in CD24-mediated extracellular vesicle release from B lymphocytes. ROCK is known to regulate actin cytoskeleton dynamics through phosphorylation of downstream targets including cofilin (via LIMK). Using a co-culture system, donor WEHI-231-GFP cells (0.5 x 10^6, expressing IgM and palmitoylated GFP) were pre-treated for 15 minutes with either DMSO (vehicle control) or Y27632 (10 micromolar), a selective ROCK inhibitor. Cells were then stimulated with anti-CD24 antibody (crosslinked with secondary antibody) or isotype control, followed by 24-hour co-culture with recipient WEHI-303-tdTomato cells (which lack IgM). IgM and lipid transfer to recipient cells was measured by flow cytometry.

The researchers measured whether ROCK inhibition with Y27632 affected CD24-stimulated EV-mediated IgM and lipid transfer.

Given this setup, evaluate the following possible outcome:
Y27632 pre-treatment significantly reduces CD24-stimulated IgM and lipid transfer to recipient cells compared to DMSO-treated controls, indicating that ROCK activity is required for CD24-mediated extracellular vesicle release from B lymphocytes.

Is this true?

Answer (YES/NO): YES